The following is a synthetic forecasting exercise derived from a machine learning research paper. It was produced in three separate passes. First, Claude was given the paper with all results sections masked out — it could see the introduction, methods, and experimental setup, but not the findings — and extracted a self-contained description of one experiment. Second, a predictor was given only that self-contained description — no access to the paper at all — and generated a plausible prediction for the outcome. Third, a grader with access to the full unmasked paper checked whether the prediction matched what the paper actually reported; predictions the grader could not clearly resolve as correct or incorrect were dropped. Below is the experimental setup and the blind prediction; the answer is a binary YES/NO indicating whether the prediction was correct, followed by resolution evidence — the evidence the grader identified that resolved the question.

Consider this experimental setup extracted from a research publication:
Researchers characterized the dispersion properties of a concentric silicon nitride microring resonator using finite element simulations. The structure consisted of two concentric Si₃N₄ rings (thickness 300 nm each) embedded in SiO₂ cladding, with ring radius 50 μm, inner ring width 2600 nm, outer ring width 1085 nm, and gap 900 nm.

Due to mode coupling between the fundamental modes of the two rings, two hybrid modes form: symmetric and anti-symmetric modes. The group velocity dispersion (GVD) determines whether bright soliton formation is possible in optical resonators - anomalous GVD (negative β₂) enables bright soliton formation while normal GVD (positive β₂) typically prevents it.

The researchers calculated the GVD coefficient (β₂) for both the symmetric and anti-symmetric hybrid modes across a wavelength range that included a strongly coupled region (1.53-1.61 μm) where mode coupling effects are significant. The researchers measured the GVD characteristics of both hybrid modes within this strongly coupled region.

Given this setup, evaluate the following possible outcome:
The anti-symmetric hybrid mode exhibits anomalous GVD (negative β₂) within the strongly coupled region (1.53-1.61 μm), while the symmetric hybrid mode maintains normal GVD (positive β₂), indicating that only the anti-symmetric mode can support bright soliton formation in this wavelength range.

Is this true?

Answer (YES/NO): YES